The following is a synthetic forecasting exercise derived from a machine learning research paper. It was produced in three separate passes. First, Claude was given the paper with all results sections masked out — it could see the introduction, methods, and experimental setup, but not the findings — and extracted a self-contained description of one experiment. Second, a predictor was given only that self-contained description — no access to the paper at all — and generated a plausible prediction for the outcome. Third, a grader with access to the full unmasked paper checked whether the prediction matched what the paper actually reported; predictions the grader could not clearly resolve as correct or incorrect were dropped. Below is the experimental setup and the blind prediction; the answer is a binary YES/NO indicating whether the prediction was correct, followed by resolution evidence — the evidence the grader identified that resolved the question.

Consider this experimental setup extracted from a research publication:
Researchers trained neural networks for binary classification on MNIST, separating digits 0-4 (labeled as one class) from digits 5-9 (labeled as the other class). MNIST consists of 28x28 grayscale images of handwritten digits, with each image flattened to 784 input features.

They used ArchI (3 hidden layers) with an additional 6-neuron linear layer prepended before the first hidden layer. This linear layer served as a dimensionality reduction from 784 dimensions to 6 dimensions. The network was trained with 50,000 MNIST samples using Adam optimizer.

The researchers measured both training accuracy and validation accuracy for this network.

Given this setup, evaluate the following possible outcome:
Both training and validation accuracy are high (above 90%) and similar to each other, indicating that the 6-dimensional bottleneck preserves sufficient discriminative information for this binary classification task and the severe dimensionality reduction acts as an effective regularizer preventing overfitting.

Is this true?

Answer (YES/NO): YES